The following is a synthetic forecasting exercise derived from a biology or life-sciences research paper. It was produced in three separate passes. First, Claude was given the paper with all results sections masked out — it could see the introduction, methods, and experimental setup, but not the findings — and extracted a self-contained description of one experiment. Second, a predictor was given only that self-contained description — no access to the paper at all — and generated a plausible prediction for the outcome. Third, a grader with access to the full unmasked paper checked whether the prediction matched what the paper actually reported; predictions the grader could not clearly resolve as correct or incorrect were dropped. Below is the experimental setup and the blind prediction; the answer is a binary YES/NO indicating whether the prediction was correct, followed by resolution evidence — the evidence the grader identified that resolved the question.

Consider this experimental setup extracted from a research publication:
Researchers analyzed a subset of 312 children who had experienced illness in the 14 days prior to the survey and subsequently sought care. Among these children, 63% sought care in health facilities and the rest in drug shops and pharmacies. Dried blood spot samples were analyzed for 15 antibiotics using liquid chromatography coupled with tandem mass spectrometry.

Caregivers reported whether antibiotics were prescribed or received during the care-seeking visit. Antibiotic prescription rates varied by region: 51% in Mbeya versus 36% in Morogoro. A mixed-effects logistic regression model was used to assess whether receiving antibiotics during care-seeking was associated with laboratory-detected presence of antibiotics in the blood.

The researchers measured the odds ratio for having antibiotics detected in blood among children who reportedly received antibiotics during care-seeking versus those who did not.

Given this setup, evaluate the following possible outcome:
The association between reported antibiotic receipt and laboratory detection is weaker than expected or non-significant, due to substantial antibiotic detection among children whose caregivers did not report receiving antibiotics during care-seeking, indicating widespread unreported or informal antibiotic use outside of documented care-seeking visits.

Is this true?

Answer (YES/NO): NO